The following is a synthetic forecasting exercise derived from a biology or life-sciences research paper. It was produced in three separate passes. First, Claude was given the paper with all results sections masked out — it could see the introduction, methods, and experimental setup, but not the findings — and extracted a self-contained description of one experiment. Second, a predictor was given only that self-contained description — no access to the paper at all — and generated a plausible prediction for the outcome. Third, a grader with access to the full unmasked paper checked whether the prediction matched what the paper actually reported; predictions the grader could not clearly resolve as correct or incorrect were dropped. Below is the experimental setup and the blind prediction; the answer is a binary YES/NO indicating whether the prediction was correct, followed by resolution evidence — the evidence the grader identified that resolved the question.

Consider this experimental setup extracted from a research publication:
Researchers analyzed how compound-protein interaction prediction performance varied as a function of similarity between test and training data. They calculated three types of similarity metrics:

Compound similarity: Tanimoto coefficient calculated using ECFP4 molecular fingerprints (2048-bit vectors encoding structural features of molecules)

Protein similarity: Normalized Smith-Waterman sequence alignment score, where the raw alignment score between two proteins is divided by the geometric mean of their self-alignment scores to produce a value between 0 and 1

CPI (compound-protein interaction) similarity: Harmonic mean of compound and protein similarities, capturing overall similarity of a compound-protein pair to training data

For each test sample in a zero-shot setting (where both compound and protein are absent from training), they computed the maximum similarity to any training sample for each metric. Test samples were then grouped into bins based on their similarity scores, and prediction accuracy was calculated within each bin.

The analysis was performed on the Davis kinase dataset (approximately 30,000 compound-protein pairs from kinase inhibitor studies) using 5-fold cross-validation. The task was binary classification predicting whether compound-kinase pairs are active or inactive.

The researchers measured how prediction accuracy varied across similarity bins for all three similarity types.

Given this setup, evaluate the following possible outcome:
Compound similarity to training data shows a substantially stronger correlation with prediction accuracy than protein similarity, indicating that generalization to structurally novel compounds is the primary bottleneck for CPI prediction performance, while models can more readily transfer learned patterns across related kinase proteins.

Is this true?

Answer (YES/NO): NO